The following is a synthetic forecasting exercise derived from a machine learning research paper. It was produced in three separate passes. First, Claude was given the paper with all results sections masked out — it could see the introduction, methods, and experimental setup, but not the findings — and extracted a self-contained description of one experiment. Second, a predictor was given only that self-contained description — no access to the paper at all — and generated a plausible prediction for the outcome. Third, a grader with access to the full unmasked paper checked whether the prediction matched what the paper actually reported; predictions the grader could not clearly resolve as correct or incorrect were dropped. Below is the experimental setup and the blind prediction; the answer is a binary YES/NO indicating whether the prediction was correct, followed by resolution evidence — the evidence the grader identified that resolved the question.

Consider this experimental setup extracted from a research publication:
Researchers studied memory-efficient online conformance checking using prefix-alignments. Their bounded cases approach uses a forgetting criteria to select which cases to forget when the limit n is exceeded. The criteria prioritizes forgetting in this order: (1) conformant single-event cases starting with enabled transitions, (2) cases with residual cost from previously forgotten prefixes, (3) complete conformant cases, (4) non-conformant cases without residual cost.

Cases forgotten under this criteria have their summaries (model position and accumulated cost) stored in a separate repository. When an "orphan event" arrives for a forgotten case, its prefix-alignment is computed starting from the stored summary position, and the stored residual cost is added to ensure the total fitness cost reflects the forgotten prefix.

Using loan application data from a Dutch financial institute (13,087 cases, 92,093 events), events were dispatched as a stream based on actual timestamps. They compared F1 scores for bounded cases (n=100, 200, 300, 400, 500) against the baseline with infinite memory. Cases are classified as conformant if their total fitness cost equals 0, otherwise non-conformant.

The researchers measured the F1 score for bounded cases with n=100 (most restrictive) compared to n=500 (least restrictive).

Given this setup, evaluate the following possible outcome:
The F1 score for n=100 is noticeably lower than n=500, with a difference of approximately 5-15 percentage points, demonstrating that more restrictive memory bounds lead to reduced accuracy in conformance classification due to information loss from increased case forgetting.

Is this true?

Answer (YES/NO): NO